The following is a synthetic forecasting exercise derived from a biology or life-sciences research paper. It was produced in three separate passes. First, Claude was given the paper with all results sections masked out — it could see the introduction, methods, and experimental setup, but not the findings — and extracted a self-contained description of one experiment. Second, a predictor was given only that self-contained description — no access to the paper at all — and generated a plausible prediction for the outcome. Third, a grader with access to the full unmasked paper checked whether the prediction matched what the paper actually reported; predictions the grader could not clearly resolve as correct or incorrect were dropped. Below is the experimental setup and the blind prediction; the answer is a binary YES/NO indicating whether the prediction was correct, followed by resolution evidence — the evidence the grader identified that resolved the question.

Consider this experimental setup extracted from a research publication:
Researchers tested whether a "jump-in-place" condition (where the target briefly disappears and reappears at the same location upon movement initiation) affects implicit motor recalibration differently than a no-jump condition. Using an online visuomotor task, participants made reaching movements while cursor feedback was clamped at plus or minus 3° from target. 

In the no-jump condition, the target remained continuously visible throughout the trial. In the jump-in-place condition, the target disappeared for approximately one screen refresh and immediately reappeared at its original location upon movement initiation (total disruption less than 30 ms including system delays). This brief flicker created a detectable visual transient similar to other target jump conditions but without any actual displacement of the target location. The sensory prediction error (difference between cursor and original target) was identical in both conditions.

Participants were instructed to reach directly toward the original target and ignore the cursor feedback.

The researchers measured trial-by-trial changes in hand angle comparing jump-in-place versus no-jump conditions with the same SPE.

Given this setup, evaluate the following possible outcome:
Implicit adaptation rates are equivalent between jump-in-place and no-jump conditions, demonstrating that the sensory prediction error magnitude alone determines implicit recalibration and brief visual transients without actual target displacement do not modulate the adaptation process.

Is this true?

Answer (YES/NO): NO